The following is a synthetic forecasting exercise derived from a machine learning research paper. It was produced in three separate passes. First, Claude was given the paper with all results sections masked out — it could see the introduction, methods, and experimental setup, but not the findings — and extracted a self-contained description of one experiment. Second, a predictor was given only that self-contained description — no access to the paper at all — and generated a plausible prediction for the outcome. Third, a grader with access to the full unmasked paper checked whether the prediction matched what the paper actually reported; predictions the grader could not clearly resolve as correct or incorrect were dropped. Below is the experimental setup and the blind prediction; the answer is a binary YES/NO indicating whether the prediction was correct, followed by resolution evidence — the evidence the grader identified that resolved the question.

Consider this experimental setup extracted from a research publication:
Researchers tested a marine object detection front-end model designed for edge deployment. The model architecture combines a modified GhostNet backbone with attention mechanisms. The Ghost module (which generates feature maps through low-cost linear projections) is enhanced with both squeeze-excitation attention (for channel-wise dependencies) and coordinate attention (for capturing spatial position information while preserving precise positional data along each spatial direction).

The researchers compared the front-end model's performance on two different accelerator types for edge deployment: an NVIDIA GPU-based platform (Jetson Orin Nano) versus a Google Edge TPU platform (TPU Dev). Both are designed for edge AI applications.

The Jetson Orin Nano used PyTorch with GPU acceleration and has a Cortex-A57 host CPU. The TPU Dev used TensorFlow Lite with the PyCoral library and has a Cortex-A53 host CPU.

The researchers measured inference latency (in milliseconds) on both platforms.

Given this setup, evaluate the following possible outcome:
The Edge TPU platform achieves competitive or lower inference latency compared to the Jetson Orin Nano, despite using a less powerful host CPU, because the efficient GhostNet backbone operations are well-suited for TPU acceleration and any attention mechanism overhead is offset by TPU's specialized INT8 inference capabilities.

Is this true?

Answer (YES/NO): YES